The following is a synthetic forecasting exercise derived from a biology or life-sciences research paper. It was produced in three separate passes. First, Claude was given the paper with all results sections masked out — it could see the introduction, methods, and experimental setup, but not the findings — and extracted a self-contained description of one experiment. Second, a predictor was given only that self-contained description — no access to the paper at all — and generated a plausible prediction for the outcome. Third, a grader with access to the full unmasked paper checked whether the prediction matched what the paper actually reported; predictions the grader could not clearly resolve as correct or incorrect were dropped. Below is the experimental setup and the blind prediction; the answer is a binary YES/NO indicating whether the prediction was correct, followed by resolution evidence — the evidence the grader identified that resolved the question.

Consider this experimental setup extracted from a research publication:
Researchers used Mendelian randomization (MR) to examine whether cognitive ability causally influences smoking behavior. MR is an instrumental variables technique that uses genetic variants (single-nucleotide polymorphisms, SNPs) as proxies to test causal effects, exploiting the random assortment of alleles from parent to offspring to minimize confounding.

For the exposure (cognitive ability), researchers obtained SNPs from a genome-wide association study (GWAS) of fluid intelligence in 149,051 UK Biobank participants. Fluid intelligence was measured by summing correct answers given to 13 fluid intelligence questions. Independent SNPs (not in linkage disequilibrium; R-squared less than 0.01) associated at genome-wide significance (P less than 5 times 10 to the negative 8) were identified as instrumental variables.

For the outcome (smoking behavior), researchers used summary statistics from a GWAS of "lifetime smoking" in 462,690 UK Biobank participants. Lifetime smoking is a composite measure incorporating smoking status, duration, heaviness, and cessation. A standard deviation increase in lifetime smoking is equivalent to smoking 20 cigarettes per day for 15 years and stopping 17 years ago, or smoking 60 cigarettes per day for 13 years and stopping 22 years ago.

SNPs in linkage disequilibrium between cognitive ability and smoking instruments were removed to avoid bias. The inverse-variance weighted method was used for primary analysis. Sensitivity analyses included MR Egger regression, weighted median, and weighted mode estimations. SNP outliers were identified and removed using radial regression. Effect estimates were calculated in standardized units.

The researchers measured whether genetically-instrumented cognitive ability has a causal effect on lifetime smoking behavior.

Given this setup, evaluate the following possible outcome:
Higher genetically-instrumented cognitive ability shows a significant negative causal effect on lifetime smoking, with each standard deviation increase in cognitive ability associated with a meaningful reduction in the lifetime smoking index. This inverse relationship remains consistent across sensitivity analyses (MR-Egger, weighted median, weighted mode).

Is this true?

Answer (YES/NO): YES